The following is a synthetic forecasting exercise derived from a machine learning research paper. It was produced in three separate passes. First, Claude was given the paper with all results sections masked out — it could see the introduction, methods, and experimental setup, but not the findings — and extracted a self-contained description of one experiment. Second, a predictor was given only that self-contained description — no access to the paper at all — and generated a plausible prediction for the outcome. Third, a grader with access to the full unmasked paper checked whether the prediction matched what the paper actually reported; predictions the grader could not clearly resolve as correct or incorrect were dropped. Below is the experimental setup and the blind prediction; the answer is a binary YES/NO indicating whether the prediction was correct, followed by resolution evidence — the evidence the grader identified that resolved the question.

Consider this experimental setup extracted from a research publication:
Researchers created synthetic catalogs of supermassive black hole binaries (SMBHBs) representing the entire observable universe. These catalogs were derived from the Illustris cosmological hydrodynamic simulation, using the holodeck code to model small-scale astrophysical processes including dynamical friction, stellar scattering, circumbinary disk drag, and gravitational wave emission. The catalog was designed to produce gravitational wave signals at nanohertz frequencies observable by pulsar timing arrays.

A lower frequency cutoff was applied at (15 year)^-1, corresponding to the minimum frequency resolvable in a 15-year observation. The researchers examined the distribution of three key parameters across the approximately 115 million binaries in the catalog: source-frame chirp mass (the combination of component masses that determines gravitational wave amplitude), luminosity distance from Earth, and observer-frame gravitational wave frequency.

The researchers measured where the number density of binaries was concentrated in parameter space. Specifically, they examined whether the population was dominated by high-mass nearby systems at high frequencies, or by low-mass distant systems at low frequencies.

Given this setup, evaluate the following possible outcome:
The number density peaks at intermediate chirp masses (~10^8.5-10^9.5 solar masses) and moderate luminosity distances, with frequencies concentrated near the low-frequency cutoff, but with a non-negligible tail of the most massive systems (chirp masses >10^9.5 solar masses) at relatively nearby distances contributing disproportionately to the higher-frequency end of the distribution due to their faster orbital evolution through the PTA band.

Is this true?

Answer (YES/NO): NO